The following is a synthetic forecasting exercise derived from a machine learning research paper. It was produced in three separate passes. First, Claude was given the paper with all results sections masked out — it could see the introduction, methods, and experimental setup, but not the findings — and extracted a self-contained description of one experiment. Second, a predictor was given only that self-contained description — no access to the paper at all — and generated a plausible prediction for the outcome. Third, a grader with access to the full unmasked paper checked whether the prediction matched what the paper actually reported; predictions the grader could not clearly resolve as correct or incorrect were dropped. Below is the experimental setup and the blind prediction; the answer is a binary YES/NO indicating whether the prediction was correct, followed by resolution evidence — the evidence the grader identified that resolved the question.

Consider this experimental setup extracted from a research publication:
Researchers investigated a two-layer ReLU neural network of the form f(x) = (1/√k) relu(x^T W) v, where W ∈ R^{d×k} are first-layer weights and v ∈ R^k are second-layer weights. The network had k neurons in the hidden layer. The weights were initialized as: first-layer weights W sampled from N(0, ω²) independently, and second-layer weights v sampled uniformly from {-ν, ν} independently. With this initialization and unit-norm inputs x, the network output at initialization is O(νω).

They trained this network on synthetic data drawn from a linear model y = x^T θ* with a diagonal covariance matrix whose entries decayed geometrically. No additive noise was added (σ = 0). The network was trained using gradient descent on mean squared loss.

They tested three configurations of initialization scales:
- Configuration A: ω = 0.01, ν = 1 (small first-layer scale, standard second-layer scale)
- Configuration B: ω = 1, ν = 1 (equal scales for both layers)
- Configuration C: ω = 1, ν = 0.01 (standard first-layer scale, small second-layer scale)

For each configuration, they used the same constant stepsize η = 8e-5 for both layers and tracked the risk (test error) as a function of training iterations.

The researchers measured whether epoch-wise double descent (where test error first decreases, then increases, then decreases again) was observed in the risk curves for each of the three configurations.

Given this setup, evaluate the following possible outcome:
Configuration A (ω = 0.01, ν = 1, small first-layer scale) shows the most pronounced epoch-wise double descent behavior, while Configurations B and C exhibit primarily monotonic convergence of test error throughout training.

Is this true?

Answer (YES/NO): NO